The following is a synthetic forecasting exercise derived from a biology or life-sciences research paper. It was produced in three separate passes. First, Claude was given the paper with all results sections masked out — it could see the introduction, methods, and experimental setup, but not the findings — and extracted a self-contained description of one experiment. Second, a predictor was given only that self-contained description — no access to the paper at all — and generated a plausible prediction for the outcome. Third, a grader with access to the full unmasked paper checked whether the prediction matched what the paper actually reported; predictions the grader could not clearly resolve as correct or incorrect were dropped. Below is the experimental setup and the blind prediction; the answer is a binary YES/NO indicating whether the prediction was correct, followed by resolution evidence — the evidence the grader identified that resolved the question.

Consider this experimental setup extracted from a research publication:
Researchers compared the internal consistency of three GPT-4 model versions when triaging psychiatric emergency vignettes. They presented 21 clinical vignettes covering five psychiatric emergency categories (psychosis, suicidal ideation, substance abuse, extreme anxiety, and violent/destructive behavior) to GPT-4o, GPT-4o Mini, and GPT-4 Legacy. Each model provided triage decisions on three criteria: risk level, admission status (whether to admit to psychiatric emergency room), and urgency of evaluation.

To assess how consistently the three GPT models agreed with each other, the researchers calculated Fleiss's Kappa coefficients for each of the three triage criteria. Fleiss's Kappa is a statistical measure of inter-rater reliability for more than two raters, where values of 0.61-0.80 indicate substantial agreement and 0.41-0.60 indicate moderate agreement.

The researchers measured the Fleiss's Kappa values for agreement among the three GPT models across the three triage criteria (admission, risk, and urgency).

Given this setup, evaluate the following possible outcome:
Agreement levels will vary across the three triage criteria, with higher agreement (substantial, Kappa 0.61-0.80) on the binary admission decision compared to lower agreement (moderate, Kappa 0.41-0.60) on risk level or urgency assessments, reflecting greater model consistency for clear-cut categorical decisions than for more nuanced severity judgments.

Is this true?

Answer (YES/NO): NO